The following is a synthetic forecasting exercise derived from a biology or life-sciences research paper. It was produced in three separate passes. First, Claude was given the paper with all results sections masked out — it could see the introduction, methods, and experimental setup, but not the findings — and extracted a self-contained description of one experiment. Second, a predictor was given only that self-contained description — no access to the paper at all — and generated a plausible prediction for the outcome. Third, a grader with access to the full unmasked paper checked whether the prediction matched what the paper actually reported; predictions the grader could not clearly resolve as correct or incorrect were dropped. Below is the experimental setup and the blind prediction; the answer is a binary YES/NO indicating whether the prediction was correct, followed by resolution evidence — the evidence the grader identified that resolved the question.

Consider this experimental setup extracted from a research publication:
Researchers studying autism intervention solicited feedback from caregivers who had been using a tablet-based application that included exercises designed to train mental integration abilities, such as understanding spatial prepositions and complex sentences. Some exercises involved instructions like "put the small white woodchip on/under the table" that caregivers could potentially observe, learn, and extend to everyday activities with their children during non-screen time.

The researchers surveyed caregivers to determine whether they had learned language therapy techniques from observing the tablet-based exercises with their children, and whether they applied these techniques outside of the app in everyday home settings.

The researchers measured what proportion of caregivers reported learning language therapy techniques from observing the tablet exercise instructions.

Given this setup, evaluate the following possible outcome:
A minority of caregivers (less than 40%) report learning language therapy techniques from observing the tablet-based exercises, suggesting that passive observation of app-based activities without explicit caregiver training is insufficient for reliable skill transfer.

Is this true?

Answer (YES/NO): NO